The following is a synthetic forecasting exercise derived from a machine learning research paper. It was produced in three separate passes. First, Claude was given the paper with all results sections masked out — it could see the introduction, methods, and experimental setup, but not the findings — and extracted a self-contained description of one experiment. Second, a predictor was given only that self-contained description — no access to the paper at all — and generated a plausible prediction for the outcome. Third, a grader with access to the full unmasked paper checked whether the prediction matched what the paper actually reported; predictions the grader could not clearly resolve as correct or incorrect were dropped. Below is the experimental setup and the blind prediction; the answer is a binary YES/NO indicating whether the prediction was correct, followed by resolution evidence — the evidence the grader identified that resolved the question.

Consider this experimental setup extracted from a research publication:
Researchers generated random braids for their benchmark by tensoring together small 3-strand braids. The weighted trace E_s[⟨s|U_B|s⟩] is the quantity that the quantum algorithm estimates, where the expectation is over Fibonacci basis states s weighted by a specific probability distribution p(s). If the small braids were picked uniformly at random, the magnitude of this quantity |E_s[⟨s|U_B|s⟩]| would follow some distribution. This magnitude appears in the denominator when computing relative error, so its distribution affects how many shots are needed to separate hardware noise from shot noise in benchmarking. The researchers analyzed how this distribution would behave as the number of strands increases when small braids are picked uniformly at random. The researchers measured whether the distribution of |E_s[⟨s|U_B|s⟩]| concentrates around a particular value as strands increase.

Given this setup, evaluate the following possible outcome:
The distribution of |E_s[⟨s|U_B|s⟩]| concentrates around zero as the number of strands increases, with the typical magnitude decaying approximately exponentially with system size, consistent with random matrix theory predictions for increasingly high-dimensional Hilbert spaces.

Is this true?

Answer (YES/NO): YES